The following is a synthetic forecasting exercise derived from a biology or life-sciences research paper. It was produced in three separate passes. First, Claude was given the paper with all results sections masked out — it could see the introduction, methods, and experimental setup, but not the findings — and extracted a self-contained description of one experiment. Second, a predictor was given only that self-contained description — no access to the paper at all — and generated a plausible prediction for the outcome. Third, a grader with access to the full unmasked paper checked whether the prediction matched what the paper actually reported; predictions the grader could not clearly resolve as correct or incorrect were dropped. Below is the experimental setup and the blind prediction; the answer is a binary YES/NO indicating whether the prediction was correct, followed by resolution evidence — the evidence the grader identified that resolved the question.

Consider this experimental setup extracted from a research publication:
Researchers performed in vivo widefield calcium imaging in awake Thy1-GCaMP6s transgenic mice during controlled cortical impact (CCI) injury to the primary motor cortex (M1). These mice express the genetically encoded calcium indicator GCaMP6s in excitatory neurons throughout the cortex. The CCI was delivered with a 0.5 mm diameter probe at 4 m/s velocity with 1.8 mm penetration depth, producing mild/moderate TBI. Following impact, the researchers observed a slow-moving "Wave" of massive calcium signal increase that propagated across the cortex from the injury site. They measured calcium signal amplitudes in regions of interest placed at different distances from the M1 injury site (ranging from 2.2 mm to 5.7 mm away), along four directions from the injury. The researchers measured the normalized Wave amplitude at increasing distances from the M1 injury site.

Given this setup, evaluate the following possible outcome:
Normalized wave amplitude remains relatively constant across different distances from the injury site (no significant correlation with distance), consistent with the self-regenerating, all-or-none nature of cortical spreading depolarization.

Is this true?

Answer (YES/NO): YES